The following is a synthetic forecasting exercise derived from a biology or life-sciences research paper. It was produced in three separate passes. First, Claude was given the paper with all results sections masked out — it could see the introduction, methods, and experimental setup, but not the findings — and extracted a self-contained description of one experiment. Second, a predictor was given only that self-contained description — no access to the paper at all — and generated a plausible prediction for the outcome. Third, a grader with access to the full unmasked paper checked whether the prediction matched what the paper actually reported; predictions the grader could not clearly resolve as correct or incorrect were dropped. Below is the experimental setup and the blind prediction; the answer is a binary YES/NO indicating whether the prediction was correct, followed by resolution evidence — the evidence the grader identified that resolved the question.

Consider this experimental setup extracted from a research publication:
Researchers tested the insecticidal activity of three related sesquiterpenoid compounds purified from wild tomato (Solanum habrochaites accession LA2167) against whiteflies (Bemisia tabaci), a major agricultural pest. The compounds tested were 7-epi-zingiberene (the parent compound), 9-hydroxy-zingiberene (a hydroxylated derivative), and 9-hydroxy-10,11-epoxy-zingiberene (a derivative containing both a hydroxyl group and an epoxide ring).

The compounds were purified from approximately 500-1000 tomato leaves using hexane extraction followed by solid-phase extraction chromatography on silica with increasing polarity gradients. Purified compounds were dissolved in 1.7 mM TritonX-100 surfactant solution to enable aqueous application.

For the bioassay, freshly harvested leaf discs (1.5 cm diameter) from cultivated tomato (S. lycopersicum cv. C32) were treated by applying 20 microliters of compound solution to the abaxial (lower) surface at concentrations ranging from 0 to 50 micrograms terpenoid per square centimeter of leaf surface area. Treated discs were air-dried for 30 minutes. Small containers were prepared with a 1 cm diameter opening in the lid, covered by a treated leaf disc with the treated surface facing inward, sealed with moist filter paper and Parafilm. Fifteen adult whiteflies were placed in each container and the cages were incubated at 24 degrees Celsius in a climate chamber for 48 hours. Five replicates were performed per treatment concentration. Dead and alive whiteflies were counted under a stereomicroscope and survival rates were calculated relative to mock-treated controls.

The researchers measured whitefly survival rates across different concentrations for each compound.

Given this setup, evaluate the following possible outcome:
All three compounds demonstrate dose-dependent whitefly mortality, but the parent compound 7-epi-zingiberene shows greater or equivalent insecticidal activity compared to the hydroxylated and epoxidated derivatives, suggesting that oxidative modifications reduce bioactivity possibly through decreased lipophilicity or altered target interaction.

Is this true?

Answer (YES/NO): NO